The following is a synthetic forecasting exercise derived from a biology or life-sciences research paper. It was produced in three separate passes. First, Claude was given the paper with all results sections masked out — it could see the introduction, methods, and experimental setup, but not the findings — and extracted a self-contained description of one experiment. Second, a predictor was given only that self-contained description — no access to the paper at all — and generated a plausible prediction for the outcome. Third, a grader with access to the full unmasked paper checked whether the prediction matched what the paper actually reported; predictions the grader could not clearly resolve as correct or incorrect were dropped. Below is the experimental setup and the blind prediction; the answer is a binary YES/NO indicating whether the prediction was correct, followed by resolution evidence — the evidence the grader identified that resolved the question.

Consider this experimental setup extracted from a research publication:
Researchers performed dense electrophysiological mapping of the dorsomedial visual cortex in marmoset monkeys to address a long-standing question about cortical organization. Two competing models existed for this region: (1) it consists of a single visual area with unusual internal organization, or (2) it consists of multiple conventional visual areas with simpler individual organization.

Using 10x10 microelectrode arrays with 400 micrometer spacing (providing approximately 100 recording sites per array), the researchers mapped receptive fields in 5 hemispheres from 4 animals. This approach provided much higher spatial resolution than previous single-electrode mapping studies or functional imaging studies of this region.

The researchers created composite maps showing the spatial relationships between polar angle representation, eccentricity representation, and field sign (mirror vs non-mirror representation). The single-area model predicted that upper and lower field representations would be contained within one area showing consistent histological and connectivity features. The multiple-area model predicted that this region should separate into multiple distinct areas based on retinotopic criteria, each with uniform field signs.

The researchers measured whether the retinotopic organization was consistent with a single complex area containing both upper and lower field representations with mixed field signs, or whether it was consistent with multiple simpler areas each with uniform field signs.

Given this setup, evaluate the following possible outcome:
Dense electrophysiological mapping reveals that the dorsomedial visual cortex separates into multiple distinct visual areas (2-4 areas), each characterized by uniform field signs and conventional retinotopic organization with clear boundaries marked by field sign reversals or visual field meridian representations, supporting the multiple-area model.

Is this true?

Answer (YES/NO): NO